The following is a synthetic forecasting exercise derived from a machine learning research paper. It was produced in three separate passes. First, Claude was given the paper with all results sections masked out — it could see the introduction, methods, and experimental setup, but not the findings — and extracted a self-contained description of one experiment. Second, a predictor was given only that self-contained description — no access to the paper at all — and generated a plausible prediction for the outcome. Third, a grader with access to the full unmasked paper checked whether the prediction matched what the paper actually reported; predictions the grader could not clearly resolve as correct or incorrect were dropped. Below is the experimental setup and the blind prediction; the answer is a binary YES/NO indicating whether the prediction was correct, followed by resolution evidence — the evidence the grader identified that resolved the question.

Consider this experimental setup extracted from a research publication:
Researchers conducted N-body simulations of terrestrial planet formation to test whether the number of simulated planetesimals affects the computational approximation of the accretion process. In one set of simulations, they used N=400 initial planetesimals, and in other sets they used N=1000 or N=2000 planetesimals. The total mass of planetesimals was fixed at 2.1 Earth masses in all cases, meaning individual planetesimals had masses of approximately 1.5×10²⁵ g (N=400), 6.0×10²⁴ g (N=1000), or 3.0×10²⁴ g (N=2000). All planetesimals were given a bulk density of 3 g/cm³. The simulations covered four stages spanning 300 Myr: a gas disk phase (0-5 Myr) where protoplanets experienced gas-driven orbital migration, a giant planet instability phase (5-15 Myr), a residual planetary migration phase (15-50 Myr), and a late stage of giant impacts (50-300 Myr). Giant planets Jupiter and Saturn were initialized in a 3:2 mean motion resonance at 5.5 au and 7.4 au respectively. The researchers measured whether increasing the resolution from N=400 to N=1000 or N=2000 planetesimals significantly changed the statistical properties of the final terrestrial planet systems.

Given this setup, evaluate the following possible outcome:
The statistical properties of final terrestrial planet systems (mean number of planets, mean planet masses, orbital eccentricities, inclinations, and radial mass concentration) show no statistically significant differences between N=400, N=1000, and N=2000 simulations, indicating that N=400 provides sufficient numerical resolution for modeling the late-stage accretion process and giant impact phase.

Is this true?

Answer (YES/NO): NO